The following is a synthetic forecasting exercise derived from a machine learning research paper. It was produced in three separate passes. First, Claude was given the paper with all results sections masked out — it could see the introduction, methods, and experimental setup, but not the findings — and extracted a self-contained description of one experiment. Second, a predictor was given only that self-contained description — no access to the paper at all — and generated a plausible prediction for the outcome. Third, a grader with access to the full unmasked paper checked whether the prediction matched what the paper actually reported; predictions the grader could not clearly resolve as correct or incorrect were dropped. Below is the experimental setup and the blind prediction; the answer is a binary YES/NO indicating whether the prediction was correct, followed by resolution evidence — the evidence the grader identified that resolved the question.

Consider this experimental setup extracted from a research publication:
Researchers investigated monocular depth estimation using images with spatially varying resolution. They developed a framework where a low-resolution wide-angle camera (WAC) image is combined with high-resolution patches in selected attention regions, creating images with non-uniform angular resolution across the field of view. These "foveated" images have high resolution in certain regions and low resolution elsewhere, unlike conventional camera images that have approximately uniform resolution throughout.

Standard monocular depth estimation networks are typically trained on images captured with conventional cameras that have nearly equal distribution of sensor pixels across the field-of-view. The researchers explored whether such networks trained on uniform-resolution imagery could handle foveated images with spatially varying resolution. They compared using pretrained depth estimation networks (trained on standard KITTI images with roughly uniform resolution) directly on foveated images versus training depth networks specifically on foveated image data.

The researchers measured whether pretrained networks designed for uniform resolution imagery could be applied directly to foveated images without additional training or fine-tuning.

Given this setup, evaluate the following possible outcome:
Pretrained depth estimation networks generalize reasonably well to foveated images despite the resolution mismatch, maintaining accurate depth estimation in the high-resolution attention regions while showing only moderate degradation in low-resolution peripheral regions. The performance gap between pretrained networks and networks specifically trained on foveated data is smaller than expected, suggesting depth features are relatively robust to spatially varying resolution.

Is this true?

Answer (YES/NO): NO